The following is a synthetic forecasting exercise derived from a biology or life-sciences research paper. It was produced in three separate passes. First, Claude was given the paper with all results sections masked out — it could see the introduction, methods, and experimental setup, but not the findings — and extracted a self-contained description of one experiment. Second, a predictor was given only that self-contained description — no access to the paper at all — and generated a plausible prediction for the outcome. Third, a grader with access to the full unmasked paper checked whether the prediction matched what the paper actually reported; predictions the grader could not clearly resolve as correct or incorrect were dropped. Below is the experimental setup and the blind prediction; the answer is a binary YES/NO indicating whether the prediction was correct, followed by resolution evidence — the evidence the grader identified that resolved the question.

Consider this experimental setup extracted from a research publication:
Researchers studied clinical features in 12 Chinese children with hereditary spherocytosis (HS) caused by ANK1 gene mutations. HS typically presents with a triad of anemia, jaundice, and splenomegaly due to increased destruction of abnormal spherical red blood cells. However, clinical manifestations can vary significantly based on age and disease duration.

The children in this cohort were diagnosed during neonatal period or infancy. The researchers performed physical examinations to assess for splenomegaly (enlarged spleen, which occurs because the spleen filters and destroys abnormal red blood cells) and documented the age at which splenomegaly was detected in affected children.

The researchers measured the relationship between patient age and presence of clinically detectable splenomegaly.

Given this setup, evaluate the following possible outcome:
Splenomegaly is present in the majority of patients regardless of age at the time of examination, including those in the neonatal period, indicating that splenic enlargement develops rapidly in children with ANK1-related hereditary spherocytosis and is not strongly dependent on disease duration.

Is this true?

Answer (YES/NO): NO